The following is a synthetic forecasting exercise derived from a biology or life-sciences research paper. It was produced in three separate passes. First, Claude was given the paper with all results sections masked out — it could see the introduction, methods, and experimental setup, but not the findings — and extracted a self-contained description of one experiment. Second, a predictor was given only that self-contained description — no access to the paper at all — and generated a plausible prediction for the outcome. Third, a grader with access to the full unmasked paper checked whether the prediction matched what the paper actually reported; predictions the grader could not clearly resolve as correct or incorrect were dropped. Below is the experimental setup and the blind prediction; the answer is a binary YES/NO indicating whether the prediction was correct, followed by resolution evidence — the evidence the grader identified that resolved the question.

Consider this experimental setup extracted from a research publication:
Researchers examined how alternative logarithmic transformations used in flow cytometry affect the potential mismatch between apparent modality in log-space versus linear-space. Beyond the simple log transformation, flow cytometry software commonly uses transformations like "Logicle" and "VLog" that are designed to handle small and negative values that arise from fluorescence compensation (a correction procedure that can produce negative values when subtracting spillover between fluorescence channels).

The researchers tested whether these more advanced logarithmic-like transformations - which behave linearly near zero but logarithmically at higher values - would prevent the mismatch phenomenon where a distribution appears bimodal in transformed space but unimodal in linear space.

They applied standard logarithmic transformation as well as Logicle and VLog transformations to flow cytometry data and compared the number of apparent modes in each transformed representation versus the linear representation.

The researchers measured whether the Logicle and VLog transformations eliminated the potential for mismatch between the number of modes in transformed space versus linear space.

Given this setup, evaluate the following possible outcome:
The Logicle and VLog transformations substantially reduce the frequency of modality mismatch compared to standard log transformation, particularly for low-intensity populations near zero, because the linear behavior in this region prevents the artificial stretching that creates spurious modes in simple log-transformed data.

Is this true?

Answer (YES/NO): NO